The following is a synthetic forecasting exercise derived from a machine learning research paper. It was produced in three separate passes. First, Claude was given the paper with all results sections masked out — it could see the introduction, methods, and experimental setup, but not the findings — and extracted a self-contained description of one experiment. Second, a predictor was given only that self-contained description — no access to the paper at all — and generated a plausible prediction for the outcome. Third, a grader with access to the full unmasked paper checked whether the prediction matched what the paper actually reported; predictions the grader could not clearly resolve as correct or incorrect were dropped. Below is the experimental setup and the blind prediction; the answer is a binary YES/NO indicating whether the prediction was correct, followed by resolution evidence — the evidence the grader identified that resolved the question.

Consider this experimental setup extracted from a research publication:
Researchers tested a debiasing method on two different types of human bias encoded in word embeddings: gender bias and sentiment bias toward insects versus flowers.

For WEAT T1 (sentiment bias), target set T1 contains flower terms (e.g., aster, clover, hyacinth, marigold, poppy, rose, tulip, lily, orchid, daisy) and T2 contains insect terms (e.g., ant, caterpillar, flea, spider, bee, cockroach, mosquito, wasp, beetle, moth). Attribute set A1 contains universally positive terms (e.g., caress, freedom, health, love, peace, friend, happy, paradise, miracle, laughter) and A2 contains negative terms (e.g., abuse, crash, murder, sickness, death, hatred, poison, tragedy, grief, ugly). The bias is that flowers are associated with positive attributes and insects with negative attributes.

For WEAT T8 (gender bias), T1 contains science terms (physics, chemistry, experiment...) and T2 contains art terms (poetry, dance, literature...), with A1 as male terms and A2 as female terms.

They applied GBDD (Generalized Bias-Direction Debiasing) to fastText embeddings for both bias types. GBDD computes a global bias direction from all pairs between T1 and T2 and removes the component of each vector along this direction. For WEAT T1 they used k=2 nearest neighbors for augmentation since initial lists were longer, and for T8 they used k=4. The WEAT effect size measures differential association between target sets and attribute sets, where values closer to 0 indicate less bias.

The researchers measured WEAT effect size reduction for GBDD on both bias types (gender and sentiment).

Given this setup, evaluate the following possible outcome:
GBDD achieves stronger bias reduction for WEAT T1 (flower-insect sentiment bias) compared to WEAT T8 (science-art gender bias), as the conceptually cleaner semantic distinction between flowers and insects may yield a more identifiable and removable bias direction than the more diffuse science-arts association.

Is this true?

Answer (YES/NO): YES